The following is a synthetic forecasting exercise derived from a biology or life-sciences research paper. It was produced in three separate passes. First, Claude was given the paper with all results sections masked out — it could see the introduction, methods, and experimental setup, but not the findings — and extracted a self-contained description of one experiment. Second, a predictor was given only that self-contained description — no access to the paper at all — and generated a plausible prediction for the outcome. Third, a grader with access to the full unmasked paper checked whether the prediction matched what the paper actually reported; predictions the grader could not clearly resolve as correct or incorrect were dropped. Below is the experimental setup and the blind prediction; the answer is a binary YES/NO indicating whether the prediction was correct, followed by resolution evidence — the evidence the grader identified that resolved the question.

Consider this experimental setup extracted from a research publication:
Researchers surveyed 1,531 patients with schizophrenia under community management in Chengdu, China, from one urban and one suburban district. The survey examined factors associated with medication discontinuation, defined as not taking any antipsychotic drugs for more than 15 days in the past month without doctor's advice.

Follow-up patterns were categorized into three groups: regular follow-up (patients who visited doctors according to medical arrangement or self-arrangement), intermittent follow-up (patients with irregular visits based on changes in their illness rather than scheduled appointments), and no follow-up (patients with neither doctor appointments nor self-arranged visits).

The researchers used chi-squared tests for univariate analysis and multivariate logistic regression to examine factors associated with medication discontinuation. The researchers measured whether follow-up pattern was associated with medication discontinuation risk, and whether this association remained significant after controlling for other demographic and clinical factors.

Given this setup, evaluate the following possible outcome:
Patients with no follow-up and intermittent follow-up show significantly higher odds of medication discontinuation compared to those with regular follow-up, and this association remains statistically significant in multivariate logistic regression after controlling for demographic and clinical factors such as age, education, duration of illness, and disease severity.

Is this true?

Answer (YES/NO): YES